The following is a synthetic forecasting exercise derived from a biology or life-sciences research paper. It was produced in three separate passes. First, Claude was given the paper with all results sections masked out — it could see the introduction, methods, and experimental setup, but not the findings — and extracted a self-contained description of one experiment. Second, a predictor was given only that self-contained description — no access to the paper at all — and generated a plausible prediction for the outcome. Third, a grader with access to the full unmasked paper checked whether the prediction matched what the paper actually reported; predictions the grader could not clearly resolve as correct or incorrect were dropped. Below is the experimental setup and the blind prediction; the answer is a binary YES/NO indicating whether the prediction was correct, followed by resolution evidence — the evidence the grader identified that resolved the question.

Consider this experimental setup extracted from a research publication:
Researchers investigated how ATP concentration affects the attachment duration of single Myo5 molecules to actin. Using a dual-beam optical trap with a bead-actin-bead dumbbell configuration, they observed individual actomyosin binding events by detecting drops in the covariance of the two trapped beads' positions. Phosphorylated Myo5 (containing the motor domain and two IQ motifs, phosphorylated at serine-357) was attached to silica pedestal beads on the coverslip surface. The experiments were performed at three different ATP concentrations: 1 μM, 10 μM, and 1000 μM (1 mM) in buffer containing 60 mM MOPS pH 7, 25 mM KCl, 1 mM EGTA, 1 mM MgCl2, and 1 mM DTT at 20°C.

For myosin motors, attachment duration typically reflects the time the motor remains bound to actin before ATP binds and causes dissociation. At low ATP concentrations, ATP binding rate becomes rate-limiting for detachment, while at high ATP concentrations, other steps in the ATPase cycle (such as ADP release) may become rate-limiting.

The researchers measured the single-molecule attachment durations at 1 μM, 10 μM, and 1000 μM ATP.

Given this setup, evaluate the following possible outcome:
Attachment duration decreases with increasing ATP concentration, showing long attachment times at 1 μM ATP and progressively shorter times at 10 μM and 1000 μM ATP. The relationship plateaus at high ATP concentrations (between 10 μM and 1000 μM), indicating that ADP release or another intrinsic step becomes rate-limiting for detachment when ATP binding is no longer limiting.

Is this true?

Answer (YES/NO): YES